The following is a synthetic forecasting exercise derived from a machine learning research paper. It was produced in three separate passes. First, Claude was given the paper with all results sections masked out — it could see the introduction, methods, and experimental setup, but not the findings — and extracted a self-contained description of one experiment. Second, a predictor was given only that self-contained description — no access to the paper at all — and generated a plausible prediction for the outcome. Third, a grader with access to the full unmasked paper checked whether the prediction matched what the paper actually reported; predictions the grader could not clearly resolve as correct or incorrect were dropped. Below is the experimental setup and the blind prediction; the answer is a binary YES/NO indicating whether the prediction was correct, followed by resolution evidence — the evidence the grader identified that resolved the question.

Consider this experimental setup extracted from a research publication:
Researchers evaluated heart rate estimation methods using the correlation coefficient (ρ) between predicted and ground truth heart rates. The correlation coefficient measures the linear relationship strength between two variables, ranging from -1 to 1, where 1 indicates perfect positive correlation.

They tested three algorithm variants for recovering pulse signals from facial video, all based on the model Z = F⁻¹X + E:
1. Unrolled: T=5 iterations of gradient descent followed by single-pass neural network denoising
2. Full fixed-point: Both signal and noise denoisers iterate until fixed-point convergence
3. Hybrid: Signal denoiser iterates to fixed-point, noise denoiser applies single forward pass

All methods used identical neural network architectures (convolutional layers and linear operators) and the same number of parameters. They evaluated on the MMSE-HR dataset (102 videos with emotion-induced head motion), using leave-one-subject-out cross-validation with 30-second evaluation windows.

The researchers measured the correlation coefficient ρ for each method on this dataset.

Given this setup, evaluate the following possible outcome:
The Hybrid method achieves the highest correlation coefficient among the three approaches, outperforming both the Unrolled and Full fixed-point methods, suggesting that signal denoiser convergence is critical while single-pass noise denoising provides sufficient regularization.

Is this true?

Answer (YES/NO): YES